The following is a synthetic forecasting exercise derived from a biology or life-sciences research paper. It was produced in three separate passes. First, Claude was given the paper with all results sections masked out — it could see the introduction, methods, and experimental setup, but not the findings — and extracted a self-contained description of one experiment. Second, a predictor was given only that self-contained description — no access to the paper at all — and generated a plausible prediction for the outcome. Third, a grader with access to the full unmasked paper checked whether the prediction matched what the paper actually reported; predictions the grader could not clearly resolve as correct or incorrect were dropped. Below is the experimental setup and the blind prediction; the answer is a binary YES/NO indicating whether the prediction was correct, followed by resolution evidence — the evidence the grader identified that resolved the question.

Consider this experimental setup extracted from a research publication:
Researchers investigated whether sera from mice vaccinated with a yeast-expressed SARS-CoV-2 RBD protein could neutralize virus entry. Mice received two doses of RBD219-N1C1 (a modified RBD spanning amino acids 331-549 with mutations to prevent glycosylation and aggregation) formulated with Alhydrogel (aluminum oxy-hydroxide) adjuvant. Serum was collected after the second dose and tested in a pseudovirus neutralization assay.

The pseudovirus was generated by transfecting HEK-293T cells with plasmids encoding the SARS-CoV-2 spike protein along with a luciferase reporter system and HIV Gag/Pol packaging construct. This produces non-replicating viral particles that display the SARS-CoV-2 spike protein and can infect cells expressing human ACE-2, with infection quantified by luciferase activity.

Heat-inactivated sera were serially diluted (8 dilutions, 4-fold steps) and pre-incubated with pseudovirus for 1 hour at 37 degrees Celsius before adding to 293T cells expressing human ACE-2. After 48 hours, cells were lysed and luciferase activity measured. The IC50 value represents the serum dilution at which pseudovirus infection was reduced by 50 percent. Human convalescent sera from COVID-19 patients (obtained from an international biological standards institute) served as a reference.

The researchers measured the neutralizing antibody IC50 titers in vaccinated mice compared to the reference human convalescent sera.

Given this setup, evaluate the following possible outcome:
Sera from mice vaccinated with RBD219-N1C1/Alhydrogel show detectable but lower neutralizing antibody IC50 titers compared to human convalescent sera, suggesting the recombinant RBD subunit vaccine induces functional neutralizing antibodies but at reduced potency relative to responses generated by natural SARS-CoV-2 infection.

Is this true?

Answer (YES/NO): NO